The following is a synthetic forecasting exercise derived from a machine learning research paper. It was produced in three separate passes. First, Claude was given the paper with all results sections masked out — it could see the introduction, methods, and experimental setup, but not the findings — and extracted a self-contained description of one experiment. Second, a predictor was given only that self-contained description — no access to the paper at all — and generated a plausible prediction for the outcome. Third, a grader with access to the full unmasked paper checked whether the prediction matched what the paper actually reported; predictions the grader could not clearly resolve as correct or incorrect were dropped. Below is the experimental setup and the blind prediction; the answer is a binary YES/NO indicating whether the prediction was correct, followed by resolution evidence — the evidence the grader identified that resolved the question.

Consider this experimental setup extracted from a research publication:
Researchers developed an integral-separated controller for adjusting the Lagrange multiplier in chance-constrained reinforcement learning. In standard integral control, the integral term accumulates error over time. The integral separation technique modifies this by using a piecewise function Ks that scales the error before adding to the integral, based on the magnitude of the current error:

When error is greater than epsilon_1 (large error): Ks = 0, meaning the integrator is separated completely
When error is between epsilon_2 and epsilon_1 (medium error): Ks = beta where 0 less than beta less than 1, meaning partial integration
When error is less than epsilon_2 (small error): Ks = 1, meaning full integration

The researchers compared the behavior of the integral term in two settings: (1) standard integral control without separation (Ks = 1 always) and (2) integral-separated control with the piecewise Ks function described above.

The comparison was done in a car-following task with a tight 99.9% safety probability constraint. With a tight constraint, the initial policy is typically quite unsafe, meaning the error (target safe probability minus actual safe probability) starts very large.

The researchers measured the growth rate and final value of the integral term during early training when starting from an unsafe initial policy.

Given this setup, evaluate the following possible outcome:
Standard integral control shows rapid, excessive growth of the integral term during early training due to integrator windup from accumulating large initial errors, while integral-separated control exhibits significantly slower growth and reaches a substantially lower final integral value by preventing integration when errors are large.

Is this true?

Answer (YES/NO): YES